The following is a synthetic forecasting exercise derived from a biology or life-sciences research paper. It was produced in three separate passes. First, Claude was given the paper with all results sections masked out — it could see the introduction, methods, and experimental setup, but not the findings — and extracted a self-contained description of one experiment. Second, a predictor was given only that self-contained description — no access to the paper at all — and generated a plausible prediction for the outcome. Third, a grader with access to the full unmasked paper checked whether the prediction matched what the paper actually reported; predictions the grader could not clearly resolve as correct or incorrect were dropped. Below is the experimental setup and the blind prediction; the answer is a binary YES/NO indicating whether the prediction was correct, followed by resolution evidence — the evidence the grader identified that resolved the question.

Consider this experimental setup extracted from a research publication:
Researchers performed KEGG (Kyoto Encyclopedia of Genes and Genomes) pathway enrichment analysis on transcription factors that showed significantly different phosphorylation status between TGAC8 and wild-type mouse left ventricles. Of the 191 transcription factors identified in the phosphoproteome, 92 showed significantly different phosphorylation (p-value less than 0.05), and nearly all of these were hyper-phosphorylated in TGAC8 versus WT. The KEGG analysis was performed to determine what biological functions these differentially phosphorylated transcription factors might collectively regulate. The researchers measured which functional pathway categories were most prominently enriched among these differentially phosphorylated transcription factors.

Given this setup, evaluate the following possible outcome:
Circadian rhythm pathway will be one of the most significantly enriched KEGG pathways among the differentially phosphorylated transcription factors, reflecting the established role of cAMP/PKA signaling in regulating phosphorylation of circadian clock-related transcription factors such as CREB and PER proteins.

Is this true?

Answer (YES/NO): NO